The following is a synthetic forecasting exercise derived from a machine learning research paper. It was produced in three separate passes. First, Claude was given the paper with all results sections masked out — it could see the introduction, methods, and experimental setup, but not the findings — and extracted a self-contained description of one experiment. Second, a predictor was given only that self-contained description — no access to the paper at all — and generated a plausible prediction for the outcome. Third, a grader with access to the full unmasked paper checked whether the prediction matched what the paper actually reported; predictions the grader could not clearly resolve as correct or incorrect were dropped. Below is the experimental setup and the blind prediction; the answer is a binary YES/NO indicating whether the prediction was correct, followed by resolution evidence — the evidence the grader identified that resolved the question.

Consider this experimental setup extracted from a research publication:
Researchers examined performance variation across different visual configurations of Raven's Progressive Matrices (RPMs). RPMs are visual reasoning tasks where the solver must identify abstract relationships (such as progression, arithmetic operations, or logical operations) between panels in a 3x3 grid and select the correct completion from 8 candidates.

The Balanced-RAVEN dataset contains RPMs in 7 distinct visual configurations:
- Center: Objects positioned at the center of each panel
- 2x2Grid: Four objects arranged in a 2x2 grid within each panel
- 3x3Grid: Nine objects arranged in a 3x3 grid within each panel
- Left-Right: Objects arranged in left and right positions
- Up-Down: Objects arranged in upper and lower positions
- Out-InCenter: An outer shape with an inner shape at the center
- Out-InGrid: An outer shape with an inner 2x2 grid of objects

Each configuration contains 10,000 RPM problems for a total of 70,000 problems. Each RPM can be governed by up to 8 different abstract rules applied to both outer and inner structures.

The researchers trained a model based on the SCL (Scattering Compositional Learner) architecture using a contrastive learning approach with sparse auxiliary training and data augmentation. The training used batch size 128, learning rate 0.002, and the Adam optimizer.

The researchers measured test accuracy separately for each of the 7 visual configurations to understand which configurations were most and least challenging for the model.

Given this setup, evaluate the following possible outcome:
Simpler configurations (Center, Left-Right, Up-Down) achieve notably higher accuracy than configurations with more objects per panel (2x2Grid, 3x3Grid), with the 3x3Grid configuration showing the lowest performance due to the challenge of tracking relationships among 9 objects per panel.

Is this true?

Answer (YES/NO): NO